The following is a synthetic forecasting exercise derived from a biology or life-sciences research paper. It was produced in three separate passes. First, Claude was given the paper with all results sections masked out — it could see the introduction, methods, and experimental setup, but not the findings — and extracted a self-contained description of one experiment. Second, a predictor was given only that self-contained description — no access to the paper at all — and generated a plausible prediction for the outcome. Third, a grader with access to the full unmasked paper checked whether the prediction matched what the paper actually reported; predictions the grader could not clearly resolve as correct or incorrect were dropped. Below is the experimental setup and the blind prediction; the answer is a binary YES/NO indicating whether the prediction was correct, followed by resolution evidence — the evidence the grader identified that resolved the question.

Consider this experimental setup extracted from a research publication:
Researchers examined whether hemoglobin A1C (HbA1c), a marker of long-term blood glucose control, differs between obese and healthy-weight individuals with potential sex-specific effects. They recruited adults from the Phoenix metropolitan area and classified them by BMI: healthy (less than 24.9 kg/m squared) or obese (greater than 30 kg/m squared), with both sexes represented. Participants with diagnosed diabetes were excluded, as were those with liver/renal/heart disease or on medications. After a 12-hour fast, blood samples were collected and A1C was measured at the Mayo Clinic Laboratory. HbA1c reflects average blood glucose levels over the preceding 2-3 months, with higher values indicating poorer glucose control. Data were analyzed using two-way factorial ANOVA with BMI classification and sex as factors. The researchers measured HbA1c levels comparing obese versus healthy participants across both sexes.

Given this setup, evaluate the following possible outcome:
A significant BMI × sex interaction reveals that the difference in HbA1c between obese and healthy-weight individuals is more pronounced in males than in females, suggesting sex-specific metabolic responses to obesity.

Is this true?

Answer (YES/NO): NO